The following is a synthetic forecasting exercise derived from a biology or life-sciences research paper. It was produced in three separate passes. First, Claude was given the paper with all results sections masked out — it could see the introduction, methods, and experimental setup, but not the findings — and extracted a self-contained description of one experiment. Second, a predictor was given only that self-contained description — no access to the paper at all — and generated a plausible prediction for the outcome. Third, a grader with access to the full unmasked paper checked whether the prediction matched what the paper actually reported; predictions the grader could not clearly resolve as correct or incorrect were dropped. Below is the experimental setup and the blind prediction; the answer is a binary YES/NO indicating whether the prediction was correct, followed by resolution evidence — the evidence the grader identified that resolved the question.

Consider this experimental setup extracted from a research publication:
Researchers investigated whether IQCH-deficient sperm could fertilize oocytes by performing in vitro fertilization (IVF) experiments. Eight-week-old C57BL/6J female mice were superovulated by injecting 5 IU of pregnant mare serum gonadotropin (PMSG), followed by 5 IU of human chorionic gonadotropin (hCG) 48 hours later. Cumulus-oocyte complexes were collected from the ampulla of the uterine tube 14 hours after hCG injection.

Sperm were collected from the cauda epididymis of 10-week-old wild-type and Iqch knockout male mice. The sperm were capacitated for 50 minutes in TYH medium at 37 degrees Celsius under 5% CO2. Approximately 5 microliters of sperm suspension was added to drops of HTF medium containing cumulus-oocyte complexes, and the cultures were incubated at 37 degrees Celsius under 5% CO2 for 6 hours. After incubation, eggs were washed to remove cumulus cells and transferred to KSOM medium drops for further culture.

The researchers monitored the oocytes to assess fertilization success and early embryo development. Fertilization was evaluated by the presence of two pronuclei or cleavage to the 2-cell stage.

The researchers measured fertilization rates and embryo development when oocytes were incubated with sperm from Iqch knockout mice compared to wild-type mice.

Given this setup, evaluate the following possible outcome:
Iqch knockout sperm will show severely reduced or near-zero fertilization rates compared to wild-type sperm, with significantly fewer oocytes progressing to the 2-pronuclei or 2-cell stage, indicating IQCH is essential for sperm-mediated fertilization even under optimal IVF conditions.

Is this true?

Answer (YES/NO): NO